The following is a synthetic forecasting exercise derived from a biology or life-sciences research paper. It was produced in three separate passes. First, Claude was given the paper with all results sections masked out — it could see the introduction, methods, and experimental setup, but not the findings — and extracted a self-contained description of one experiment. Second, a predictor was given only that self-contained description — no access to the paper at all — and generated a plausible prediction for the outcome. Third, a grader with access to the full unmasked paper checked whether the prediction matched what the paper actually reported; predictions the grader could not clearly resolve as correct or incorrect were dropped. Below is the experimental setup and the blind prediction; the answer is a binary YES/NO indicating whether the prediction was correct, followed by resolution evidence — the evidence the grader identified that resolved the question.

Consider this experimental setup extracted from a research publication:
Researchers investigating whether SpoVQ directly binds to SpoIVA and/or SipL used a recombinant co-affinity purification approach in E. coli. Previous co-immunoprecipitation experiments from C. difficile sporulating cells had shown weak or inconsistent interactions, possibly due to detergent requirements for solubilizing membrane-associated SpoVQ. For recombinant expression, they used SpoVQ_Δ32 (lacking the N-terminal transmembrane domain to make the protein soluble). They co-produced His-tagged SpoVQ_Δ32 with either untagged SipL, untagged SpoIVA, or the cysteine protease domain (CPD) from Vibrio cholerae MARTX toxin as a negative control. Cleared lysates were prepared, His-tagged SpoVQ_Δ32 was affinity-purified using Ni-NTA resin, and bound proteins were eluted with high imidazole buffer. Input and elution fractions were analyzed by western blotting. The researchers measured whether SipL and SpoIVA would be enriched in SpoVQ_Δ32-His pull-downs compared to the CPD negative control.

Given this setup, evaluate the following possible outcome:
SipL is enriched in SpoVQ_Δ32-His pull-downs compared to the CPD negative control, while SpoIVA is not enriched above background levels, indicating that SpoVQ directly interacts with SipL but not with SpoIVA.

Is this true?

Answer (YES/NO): NO